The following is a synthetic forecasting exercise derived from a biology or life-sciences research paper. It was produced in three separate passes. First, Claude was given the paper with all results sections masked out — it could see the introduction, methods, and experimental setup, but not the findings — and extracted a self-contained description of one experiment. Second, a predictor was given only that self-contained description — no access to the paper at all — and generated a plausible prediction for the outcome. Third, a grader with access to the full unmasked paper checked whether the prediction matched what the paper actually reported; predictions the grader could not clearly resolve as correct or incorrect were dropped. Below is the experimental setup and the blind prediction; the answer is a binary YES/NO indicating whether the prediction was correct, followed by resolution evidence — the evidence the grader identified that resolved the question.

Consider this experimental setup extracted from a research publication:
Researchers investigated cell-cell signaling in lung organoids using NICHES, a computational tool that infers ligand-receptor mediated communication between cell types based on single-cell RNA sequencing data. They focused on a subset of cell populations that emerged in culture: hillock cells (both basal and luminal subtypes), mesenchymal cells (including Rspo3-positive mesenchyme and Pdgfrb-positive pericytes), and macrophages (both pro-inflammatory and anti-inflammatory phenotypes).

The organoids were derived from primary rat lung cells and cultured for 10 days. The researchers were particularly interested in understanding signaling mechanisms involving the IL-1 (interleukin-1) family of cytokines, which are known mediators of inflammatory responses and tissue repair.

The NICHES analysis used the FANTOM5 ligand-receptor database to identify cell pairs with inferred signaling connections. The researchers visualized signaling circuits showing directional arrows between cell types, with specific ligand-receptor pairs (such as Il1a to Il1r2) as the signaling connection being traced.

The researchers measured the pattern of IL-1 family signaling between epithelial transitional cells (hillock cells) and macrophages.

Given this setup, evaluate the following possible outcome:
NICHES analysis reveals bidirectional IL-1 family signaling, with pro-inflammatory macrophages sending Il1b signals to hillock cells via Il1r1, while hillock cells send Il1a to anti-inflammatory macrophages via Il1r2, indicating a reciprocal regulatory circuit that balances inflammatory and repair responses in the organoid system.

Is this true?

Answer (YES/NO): NO